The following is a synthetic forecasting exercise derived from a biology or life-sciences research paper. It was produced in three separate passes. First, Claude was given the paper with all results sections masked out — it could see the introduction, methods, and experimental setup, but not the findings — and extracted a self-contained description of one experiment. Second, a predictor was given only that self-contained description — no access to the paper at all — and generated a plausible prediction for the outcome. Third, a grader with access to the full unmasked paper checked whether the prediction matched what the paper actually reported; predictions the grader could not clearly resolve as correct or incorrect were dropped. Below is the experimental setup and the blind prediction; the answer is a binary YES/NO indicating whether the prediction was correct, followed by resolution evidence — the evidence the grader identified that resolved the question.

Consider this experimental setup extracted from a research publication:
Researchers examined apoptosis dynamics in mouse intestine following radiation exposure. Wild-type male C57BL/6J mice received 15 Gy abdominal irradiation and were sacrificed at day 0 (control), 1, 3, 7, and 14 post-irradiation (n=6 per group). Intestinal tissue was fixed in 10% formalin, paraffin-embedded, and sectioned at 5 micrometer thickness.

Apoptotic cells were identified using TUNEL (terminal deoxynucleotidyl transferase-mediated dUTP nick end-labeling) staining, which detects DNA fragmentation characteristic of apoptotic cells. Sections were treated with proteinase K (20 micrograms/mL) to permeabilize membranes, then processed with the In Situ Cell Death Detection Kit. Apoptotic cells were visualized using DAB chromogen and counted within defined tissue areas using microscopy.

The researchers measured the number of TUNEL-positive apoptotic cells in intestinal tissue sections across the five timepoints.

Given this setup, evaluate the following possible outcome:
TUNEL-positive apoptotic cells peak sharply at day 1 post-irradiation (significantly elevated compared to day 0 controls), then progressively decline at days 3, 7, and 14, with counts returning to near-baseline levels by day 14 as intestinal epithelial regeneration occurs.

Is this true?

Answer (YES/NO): YES